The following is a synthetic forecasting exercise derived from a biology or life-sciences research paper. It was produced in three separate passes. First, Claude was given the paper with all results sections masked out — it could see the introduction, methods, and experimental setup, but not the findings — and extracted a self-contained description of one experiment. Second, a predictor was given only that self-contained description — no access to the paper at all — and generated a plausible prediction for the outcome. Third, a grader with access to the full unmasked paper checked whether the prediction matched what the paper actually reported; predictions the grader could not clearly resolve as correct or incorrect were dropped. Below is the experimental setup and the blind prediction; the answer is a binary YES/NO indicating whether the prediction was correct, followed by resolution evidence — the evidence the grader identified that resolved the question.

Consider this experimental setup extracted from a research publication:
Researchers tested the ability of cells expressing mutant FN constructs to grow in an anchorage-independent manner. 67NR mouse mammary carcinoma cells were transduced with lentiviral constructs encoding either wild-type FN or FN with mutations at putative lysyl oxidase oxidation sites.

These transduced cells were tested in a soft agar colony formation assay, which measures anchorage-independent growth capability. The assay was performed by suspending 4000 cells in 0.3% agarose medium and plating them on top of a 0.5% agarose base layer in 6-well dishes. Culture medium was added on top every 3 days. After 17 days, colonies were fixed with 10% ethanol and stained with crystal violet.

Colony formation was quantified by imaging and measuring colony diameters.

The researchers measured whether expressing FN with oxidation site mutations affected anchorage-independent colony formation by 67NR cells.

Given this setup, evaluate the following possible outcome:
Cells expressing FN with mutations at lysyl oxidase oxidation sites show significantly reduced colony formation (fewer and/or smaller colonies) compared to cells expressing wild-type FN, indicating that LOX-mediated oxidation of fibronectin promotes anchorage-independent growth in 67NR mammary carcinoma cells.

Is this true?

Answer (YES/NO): YES